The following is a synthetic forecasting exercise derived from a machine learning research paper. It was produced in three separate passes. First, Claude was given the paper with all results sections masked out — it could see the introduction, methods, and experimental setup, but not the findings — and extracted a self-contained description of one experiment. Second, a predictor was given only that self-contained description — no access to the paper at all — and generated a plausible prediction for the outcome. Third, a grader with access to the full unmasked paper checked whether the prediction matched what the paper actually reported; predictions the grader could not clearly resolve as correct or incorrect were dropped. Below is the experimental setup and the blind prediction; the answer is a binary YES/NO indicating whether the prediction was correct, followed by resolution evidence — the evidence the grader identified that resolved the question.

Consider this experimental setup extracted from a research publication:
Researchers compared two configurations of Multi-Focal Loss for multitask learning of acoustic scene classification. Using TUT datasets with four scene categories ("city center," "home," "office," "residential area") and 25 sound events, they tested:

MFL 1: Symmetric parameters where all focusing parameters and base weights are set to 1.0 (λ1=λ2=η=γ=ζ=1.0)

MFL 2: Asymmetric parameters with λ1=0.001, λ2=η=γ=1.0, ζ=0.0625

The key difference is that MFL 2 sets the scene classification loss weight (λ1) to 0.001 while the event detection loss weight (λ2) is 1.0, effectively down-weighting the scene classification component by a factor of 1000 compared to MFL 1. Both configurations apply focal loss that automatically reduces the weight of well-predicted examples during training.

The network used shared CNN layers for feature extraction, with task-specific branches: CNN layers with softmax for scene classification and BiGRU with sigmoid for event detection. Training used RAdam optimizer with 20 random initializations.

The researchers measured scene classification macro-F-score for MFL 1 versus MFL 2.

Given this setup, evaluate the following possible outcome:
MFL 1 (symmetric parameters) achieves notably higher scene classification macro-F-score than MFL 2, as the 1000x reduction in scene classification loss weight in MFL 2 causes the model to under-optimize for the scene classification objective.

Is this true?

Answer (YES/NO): NO